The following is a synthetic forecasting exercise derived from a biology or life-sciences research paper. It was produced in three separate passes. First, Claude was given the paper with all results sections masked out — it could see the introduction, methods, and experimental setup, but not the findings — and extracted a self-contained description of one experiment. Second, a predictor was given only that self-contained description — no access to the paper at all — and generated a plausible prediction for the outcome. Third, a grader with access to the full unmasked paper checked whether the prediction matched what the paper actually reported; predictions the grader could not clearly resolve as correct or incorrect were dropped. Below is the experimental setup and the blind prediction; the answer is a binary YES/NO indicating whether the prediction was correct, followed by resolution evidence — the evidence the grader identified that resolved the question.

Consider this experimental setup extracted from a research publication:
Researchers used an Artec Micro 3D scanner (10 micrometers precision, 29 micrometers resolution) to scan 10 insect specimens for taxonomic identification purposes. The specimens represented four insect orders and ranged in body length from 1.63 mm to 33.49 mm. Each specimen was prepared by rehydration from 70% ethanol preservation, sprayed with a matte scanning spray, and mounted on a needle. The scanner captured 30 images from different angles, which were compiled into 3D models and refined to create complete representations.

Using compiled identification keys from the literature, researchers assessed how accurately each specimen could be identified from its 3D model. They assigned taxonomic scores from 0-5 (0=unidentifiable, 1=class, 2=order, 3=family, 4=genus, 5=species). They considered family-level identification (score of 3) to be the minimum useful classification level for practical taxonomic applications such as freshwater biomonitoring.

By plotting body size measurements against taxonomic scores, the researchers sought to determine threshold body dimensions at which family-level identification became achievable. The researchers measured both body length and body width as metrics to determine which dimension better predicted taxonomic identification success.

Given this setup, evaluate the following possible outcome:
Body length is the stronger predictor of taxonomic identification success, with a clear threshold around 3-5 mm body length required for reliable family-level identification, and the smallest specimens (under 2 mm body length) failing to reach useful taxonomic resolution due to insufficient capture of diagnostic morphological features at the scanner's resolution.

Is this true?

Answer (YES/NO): NO